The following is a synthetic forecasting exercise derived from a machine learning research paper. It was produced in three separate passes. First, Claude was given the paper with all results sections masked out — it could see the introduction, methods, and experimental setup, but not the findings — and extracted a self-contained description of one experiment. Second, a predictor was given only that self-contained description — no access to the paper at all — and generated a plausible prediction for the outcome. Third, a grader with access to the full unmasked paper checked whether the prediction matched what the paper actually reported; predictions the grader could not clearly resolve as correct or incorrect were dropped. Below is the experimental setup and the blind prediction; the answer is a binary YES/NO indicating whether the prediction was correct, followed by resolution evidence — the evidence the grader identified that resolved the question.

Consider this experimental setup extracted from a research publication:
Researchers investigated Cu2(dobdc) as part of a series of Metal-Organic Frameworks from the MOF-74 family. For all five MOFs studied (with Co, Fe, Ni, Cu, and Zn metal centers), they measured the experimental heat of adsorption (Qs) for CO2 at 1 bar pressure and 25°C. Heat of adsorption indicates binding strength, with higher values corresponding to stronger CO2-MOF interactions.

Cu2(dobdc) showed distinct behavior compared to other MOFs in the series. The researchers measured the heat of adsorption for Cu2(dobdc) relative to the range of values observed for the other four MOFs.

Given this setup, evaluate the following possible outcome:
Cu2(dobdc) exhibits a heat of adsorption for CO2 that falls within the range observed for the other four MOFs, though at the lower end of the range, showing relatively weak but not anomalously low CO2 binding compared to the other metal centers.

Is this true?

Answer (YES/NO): NO